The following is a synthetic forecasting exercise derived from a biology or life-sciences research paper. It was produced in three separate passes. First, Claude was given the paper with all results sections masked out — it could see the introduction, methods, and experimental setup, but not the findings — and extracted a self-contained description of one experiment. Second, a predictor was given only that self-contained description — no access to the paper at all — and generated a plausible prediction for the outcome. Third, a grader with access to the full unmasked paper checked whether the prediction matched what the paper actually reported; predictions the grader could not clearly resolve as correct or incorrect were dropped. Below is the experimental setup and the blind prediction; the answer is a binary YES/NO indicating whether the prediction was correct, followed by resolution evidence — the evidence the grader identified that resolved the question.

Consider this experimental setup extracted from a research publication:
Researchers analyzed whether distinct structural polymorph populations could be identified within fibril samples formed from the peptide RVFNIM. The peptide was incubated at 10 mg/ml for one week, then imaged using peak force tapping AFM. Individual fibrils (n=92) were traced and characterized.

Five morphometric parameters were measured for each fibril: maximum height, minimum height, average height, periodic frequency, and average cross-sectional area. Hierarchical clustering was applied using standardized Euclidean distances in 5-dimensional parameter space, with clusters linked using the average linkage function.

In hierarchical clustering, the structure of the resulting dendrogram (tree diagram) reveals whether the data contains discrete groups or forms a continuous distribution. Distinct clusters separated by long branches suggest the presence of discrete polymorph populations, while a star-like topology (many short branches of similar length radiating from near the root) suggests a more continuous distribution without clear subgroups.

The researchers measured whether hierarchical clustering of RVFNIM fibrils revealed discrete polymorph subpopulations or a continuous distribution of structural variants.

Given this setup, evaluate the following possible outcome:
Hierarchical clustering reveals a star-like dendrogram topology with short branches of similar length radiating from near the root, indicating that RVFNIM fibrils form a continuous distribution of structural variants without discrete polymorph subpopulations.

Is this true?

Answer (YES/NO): NO